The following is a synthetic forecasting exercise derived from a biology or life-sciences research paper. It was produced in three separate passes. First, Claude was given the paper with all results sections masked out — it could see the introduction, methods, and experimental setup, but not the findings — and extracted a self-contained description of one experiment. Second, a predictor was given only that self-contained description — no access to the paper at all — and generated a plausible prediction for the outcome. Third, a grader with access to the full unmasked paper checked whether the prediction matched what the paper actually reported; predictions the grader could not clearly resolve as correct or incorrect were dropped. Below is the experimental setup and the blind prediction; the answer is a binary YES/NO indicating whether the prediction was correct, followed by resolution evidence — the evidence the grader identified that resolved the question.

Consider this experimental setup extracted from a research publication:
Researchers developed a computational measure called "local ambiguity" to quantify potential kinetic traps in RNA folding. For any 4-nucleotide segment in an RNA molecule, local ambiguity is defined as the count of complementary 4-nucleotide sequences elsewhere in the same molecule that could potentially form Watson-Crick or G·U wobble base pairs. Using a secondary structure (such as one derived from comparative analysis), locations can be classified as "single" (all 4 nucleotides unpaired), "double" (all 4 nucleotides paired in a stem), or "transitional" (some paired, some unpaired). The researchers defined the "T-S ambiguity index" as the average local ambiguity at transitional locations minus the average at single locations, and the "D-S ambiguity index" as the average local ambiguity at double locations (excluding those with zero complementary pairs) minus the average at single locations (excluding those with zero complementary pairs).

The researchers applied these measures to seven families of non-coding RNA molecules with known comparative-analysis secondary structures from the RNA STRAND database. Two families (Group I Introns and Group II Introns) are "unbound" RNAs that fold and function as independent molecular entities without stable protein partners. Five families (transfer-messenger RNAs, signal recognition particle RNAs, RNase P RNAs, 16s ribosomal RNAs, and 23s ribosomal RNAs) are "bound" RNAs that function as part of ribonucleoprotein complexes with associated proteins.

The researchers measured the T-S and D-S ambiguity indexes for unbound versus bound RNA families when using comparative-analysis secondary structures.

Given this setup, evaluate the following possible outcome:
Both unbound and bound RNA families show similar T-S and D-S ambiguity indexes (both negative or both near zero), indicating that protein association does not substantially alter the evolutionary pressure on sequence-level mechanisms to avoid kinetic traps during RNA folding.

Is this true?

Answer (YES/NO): NO